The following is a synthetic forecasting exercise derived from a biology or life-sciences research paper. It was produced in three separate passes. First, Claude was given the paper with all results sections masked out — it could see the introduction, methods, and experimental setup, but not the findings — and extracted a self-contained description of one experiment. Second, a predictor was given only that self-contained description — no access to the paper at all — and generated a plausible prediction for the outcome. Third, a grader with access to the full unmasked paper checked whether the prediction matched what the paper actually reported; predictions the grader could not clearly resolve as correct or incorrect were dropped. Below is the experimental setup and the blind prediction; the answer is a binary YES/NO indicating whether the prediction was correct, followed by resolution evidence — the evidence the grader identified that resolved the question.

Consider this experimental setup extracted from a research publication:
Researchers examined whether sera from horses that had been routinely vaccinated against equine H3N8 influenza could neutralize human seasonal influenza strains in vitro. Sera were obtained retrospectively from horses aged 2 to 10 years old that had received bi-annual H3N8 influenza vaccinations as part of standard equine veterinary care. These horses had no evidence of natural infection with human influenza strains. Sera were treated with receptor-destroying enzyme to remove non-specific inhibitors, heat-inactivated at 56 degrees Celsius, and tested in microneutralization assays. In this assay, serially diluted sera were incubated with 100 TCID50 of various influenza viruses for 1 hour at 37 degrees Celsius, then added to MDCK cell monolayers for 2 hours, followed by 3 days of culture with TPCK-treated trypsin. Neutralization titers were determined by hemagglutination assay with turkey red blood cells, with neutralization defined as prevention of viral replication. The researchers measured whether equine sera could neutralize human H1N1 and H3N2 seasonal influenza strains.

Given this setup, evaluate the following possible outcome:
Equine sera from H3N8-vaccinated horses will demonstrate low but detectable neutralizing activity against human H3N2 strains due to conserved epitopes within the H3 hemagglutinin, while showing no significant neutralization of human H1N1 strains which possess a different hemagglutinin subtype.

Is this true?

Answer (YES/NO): NO